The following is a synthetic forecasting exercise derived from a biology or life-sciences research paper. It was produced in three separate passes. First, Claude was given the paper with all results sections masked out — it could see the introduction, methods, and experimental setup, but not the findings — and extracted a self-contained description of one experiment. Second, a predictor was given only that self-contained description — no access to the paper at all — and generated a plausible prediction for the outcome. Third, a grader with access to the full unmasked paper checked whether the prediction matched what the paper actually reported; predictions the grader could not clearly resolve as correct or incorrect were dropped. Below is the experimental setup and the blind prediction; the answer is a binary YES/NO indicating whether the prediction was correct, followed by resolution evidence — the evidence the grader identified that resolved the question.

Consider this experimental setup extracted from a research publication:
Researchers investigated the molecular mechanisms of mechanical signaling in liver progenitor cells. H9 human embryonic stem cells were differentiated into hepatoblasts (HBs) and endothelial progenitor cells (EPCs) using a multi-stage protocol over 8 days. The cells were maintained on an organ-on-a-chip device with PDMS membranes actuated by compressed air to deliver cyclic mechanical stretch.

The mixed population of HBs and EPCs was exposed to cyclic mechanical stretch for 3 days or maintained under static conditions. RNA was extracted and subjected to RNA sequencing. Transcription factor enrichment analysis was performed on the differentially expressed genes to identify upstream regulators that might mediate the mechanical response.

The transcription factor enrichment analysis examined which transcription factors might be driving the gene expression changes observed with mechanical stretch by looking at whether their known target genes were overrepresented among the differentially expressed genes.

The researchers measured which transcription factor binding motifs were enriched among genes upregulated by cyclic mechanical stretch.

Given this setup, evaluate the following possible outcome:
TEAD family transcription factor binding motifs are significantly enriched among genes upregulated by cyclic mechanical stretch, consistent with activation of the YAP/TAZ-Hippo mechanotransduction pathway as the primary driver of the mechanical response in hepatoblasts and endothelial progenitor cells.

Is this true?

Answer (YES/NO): NO